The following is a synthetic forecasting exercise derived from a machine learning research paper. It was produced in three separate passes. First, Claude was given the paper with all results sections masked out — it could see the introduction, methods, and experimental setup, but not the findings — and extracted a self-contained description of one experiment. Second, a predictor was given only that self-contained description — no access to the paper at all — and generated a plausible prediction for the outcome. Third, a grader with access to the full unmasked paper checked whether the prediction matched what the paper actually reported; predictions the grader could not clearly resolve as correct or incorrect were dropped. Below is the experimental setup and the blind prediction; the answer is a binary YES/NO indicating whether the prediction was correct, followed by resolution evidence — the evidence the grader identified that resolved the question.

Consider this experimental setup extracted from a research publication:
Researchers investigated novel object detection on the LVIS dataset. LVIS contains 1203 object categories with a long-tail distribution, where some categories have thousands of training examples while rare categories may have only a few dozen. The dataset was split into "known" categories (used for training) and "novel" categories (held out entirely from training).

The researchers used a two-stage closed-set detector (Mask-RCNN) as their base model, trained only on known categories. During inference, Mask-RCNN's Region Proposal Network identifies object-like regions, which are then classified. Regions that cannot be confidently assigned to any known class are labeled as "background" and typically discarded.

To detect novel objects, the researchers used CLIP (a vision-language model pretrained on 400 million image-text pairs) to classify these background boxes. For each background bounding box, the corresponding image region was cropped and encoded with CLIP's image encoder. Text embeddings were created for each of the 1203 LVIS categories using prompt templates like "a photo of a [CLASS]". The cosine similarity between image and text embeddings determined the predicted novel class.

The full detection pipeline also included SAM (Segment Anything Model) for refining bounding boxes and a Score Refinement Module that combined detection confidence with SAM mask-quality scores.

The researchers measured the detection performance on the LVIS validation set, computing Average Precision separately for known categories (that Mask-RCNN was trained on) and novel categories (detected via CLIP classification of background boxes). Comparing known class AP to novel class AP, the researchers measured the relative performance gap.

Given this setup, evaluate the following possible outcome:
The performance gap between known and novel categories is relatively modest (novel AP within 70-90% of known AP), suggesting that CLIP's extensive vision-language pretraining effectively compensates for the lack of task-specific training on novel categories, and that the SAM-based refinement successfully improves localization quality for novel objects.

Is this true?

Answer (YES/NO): NO